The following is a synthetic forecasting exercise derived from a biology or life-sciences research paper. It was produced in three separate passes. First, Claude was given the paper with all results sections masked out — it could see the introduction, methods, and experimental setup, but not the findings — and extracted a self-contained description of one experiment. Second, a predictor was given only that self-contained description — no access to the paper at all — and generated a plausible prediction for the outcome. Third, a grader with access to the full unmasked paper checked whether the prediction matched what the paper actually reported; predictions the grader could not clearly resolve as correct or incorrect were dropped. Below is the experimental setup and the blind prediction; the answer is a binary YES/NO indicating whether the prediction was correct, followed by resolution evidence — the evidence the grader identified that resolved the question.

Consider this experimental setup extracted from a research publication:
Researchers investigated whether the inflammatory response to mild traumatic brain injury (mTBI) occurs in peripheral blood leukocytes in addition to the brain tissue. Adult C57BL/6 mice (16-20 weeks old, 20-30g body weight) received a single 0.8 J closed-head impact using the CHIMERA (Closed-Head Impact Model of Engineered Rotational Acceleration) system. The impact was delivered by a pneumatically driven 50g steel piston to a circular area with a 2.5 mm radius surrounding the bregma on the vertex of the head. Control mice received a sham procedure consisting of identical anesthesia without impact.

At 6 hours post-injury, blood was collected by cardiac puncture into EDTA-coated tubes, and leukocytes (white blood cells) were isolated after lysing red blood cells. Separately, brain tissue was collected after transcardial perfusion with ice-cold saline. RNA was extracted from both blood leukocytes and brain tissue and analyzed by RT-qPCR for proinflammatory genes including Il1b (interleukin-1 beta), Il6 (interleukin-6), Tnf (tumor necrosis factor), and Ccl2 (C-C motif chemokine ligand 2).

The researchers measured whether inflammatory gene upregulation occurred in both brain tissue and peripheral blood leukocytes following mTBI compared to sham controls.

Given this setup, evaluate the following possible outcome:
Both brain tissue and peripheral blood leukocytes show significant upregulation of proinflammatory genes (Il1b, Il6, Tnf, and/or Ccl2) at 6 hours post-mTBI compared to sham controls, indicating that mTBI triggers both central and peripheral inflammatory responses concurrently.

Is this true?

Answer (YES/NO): YES